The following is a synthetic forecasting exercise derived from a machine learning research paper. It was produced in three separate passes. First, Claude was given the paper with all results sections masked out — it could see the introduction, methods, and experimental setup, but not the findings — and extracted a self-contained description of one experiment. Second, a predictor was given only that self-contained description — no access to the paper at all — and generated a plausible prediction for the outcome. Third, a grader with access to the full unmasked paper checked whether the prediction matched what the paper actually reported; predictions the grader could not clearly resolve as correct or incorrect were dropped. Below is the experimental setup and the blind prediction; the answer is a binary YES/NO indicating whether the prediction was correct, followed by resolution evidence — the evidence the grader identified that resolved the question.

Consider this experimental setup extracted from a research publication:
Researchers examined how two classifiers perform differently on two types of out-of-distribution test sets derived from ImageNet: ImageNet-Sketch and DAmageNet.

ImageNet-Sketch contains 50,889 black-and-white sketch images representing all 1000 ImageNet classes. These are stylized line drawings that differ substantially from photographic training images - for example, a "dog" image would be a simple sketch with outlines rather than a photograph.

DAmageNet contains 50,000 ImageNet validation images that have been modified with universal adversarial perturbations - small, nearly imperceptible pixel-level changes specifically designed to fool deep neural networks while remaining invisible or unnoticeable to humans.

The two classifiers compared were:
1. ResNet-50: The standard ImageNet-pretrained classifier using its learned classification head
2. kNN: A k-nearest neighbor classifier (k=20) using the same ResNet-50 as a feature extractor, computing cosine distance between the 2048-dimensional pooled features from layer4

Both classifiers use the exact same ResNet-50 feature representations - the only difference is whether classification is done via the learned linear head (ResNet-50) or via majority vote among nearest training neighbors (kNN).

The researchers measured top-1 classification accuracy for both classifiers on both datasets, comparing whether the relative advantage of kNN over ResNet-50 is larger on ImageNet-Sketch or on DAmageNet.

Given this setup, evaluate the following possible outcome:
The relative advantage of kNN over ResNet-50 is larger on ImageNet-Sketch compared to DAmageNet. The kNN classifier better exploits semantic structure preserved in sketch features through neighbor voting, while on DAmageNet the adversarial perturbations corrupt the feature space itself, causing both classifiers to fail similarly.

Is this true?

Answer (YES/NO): NO